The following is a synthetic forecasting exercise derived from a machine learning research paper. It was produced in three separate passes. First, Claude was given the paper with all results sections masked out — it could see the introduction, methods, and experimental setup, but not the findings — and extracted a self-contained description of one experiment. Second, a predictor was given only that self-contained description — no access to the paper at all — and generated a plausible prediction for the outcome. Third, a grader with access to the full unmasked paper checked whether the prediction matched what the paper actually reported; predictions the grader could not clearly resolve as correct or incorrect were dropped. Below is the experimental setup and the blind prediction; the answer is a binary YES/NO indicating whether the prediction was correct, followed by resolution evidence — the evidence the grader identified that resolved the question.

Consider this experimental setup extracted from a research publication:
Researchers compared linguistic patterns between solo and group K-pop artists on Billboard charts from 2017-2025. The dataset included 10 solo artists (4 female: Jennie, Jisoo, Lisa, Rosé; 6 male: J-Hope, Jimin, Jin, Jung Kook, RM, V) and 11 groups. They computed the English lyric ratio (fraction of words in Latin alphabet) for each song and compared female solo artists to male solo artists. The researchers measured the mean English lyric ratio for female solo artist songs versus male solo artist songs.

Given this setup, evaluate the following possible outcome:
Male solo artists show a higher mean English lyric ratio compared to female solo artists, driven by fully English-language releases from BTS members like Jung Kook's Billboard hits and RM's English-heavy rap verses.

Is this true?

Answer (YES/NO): NO